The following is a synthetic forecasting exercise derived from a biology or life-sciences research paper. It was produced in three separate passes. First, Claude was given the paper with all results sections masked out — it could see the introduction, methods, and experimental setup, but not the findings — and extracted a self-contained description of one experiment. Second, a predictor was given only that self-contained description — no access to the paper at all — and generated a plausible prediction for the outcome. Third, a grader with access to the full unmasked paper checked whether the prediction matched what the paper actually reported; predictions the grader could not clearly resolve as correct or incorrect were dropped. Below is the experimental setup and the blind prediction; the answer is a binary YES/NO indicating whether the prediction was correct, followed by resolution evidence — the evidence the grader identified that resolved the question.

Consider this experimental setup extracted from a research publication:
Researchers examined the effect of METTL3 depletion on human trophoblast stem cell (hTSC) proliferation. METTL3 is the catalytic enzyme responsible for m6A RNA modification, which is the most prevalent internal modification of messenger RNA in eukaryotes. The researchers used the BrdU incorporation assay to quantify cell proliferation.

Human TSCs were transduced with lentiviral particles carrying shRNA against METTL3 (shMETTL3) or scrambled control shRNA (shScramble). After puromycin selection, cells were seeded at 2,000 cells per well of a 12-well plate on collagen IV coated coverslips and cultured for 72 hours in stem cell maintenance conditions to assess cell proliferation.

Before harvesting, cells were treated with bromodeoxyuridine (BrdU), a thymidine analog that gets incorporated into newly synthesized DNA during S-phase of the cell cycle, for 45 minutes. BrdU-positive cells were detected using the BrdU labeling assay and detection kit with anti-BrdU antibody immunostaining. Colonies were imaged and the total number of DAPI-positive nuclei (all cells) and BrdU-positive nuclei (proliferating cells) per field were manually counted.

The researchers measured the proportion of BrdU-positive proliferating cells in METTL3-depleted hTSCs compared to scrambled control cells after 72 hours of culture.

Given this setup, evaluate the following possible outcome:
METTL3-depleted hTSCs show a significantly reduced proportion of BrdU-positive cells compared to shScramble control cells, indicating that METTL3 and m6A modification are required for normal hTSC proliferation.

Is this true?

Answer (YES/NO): YES